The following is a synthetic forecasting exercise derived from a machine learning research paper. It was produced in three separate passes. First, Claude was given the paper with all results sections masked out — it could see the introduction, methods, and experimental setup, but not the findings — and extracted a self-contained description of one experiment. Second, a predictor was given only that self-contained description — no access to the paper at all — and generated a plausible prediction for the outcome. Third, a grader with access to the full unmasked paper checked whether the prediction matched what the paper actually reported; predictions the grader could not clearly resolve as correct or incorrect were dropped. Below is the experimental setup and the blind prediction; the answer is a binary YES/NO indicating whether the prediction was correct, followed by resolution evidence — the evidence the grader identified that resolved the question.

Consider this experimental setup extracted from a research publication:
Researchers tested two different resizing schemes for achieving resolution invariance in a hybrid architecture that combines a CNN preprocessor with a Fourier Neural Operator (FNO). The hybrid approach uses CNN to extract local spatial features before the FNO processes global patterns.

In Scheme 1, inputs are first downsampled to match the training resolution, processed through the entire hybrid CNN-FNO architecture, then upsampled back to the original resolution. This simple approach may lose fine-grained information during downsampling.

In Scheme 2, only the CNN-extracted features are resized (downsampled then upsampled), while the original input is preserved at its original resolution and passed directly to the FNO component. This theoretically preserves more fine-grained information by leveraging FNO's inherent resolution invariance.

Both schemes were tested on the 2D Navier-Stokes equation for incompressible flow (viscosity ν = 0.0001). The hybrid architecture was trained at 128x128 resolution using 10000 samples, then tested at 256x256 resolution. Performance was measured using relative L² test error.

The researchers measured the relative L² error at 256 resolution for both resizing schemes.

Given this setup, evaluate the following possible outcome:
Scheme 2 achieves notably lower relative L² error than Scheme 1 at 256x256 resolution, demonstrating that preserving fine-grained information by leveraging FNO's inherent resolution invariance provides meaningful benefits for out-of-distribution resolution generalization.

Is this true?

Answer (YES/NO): NO